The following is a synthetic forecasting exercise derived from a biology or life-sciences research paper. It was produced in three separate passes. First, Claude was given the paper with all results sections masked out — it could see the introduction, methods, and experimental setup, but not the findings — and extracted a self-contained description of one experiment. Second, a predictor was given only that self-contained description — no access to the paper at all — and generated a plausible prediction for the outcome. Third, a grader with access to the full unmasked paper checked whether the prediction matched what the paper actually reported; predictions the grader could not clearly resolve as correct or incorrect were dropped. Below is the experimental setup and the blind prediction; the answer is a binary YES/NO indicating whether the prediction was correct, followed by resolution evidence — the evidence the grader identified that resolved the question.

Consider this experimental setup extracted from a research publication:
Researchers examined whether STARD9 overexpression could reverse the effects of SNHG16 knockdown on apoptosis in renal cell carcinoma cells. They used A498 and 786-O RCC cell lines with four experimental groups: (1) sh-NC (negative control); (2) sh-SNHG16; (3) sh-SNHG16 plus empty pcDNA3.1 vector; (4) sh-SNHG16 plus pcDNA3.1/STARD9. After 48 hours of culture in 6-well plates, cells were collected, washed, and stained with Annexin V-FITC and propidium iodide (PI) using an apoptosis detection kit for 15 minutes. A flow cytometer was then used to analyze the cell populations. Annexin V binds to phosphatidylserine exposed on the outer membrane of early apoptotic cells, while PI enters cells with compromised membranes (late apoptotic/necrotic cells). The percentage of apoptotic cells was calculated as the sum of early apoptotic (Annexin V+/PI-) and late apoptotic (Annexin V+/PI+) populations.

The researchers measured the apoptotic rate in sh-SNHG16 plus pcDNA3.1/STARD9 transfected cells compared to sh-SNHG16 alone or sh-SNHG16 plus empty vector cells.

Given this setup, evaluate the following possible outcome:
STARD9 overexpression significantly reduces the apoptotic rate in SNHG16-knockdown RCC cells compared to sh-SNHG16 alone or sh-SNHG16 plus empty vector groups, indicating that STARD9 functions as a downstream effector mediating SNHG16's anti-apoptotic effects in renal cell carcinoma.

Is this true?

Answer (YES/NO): YES